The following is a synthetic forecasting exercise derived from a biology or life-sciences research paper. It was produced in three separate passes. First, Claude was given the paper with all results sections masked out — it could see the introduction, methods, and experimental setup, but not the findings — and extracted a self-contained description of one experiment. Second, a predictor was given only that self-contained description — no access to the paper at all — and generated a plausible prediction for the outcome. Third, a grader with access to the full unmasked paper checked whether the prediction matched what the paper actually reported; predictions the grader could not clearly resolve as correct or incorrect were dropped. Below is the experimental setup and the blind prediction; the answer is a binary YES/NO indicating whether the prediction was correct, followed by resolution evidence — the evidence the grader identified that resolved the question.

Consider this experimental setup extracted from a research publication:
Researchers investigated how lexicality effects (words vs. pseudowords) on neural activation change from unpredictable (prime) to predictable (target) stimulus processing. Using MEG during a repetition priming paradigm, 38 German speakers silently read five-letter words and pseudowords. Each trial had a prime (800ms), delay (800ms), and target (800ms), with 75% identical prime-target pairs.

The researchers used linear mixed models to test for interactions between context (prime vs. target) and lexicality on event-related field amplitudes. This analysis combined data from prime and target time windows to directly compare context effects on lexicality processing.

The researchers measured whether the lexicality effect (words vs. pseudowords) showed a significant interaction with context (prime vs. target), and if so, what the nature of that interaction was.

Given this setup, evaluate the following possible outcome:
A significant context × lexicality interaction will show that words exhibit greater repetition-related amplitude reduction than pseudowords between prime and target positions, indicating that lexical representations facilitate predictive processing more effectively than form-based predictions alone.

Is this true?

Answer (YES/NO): NO